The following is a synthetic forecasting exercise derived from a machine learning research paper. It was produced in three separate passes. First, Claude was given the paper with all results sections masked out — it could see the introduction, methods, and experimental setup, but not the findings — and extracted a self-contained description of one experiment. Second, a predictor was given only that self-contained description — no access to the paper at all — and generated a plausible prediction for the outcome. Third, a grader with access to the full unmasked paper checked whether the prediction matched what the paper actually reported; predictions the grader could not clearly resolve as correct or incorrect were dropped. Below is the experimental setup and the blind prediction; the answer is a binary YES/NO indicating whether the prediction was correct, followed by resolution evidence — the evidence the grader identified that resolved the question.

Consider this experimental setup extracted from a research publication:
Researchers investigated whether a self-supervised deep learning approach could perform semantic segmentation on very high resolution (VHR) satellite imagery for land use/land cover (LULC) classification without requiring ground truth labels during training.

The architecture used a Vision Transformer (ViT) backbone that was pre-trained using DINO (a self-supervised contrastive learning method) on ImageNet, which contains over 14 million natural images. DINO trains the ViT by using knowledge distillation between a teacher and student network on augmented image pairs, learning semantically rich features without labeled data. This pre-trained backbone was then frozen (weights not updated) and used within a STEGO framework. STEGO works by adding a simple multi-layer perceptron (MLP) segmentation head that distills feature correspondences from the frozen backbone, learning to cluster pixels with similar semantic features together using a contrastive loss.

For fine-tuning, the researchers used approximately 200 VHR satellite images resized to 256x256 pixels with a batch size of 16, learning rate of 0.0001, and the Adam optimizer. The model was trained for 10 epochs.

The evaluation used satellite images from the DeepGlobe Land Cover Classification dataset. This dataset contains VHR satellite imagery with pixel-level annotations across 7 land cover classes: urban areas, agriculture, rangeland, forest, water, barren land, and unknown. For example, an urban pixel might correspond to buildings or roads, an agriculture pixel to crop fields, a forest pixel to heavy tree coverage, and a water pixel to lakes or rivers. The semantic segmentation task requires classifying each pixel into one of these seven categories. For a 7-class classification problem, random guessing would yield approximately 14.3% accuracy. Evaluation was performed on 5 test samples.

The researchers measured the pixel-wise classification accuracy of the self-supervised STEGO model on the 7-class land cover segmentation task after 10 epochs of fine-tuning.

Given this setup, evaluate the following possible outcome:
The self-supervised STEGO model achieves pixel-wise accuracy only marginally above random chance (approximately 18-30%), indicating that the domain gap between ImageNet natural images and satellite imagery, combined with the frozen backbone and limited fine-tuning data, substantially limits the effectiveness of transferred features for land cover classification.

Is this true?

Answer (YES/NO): NO